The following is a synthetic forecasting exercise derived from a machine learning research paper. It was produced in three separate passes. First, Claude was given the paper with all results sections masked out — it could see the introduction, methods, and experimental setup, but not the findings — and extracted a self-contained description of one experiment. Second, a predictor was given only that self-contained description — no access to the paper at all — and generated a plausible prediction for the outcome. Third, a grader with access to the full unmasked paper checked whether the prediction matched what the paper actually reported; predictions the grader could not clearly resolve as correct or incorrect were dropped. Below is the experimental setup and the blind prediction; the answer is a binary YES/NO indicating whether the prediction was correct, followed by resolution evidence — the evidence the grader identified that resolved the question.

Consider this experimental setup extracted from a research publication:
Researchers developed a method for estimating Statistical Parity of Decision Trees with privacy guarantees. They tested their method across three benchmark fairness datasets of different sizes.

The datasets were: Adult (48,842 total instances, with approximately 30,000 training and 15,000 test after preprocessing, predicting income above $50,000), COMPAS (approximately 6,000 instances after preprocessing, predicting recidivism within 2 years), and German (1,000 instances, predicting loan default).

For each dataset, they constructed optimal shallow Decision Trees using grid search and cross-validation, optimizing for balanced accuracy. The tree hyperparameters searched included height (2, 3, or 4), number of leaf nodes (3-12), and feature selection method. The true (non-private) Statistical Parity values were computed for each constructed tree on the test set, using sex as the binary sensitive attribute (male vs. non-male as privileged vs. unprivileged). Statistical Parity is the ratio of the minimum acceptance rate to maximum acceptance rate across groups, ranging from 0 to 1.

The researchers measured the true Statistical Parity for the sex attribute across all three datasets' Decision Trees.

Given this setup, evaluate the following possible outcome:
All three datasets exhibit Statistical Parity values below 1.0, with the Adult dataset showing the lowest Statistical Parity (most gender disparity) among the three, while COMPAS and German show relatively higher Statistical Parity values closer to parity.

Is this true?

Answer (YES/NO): YES